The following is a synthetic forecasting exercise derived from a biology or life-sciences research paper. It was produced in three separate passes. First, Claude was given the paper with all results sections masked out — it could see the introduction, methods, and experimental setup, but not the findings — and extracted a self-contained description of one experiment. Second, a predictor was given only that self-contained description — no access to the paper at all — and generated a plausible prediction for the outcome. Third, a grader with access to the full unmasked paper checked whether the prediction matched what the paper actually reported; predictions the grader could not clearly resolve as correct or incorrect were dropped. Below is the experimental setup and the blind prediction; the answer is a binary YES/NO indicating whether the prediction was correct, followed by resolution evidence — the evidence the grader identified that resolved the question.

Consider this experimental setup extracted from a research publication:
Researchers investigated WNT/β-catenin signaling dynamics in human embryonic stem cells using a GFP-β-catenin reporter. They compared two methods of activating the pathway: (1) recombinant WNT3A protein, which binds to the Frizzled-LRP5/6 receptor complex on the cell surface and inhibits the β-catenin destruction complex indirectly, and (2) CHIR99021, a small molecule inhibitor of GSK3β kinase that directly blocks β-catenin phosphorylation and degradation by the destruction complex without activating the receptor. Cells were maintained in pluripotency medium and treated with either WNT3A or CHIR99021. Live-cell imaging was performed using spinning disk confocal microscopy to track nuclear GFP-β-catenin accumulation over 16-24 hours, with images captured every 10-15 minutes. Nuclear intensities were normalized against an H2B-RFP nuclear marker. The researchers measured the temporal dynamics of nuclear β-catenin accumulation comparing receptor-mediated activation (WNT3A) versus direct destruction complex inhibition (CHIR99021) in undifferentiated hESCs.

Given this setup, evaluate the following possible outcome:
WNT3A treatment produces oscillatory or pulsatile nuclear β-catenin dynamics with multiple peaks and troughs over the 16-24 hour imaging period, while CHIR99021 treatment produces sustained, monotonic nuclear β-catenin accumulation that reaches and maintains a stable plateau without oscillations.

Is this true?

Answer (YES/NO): NO